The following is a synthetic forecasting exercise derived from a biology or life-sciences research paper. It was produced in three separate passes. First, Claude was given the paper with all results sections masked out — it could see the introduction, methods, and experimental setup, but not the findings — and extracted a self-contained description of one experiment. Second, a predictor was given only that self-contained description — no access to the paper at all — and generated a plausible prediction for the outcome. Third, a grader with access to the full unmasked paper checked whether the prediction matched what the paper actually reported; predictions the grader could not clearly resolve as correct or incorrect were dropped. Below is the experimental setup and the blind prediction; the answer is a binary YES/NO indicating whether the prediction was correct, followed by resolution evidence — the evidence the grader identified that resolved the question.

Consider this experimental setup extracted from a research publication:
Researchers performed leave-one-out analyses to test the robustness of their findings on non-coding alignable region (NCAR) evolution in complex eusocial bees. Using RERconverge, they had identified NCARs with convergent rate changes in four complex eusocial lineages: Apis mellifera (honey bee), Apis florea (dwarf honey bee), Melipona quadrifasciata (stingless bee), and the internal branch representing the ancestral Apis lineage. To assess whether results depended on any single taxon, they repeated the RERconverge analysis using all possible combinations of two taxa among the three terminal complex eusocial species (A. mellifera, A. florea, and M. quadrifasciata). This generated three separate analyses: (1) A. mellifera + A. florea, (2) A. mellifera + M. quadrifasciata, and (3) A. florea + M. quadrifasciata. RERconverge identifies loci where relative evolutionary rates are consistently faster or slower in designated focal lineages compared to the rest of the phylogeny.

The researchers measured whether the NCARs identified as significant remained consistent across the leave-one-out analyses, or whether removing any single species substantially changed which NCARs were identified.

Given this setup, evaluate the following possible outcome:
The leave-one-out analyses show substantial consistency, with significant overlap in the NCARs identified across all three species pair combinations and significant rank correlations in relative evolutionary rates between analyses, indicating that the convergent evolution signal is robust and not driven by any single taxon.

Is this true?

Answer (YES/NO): NO